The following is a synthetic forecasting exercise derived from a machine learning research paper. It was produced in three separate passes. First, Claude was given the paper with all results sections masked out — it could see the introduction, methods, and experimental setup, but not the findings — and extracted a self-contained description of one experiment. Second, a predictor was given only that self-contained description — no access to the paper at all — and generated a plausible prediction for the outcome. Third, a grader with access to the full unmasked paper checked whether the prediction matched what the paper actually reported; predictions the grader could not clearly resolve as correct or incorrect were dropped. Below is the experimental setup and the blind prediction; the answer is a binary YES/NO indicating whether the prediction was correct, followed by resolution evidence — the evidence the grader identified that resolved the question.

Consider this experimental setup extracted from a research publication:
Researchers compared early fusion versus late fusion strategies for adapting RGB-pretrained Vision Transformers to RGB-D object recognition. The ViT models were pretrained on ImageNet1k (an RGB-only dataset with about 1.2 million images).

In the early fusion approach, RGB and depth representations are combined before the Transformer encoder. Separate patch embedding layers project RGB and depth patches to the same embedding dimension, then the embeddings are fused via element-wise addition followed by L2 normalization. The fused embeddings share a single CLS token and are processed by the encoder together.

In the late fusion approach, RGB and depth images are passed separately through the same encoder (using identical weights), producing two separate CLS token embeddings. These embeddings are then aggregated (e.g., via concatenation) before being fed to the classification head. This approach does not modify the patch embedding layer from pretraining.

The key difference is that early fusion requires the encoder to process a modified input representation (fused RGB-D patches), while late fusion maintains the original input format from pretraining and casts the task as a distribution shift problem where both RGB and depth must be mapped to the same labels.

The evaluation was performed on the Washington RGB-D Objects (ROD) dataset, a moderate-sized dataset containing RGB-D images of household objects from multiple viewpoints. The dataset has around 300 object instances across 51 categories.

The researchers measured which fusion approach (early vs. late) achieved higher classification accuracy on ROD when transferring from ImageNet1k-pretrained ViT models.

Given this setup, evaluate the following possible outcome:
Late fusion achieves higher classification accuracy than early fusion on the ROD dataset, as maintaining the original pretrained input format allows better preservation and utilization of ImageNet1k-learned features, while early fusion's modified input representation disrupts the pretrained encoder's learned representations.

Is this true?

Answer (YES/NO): YES